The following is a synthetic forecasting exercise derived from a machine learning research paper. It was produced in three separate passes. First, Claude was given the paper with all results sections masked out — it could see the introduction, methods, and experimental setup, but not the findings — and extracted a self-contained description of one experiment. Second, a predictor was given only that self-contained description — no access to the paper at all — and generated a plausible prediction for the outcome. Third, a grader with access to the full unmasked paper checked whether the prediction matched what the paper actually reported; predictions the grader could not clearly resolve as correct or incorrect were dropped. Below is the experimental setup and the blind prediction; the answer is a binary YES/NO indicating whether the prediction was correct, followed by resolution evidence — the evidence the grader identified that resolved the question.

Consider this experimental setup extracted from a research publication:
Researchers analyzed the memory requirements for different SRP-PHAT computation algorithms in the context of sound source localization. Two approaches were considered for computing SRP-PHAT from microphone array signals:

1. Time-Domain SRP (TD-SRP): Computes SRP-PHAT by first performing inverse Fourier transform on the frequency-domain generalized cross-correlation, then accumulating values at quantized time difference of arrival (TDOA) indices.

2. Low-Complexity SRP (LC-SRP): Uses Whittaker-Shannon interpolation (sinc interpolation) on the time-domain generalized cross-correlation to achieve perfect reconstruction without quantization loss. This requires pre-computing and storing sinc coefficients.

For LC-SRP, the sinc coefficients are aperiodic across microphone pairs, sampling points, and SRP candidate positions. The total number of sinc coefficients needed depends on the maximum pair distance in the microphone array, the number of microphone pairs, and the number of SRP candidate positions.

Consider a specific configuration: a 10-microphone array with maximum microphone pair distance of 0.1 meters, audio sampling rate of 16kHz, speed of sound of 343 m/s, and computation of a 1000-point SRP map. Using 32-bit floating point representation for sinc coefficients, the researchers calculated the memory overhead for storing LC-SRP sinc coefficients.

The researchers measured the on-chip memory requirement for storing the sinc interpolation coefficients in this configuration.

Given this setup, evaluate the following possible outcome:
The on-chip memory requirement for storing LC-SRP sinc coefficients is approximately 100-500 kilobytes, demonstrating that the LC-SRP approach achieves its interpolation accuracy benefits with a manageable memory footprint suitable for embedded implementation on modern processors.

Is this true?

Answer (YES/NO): NO